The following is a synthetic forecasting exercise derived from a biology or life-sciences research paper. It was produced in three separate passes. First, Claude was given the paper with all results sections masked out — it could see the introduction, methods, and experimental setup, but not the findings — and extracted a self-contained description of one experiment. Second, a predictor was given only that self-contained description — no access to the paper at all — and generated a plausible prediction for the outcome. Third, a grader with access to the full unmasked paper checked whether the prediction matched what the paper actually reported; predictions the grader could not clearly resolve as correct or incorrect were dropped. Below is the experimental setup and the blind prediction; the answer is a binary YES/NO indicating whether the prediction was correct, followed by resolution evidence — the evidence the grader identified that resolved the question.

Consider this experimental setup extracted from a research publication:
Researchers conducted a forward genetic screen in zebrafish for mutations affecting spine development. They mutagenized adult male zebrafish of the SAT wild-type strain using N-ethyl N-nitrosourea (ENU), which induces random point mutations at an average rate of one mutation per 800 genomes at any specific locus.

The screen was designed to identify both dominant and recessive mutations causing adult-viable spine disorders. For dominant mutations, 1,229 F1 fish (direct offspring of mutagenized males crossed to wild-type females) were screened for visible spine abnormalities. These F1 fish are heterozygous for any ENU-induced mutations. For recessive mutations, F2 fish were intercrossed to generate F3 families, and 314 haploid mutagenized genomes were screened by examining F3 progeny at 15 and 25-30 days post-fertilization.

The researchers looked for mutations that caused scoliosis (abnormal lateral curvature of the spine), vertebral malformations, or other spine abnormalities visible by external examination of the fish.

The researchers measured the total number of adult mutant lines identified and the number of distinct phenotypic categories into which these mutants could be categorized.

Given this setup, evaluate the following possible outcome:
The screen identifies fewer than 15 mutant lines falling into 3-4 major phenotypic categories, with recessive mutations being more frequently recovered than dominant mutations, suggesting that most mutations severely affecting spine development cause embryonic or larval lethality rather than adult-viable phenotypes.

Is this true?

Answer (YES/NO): NO